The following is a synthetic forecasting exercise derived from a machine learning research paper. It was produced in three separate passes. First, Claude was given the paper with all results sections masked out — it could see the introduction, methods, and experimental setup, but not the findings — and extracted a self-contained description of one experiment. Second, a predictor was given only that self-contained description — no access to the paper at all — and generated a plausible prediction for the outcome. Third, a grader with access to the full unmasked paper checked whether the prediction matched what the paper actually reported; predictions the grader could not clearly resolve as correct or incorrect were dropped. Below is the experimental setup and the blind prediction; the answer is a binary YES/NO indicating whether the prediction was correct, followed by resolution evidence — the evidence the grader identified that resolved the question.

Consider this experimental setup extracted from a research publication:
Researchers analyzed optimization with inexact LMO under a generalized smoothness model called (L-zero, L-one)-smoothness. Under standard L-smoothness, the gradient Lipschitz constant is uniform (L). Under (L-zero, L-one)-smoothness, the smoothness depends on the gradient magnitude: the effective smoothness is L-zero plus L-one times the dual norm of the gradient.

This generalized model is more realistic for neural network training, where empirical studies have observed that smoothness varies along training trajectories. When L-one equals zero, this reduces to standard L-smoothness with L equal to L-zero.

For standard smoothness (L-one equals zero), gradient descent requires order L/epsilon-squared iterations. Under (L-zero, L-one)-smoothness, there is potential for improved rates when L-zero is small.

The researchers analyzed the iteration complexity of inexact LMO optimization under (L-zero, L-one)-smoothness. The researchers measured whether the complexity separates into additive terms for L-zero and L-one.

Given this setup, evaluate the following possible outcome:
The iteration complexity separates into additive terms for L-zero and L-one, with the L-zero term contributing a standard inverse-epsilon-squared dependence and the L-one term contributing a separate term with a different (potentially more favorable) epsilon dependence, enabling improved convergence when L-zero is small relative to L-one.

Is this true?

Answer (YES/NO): YES